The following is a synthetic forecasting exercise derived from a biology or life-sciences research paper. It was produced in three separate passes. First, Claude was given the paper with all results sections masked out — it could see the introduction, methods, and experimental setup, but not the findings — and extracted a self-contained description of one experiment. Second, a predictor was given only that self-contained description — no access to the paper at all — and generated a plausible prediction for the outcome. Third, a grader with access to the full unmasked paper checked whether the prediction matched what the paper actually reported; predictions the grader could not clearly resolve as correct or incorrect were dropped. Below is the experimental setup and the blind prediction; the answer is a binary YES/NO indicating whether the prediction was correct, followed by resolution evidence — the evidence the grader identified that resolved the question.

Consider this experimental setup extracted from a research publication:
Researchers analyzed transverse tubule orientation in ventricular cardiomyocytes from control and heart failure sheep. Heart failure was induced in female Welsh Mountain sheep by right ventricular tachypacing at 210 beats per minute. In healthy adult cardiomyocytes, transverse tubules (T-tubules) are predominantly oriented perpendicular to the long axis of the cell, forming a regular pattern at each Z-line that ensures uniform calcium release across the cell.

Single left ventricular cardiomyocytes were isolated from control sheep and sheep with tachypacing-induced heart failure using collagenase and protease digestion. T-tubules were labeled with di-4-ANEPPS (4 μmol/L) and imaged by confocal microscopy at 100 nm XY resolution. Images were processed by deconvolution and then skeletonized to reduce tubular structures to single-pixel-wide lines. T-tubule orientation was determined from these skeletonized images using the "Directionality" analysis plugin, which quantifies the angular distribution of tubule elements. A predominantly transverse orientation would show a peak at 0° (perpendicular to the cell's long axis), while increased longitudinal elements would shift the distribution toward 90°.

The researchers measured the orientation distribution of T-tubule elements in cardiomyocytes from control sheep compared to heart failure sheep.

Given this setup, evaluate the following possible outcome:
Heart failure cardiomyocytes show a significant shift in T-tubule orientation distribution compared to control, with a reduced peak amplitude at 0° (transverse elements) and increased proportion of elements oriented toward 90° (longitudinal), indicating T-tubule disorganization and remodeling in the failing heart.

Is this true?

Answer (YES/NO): NO